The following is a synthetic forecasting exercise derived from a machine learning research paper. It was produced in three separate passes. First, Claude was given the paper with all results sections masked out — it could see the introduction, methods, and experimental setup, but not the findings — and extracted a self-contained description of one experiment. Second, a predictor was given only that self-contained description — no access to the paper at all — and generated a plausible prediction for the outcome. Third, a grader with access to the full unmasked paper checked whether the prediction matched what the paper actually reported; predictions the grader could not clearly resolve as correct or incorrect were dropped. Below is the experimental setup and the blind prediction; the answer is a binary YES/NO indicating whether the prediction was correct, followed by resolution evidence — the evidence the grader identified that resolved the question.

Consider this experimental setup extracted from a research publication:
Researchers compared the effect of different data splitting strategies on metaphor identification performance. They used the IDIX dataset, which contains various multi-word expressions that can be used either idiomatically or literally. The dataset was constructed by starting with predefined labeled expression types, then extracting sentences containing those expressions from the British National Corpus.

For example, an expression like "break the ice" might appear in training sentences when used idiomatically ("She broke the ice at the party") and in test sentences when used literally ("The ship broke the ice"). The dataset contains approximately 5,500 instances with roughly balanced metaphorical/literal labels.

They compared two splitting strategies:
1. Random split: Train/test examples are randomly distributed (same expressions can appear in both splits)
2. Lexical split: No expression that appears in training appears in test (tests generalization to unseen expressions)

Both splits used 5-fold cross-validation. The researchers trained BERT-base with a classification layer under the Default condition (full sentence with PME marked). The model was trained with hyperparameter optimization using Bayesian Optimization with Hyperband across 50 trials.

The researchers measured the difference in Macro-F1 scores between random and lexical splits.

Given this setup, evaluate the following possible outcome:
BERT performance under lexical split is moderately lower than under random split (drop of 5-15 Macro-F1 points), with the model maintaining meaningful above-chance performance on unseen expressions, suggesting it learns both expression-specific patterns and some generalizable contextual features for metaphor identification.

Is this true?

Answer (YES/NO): NO